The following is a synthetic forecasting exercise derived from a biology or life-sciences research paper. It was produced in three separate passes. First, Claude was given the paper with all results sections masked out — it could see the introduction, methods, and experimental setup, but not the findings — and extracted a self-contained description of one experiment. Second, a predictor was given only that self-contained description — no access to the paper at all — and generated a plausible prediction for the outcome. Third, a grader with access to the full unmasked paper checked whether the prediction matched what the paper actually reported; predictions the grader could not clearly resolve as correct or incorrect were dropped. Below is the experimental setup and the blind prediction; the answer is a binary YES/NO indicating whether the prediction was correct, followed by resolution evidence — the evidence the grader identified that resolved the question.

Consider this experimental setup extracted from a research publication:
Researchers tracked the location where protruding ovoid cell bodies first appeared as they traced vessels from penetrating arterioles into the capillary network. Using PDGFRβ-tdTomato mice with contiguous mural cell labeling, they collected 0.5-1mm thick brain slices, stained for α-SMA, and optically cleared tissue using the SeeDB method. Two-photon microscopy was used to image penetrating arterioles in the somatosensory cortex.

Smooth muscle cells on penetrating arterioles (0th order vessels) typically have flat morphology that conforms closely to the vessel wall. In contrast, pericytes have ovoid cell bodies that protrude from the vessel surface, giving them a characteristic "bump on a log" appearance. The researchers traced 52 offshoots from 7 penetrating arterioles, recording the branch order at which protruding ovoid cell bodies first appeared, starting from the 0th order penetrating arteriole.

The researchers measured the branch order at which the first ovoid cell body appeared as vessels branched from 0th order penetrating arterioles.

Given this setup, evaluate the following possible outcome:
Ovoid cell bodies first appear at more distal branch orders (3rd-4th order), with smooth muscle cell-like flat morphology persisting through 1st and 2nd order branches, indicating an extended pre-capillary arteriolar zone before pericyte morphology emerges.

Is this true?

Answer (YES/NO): NO